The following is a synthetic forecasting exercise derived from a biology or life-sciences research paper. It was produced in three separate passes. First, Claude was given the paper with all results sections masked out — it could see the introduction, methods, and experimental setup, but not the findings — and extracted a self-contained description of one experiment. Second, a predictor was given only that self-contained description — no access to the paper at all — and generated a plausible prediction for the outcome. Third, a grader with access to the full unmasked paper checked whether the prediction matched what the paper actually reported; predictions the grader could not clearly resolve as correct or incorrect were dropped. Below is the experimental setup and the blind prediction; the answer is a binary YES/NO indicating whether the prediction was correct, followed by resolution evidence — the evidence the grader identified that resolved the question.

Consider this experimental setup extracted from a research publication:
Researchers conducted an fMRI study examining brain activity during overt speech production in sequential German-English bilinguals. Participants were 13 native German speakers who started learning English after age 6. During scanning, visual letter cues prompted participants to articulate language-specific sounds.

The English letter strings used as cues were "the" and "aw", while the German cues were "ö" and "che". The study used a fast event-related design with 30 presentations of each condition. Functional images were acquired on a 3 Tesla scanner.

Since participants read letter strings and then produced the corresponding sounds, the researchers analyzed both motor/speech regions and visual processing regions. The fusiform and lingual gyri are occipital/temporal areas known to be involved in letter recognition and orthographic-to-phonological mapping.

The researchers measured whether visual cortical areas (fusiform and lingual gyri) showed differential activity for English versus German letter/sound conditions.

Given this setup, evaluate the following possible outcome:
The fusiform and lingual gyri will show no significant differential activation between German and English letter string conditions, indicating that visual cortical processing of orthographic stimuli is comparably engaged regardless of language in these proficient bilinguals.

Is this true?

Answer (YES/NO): NO